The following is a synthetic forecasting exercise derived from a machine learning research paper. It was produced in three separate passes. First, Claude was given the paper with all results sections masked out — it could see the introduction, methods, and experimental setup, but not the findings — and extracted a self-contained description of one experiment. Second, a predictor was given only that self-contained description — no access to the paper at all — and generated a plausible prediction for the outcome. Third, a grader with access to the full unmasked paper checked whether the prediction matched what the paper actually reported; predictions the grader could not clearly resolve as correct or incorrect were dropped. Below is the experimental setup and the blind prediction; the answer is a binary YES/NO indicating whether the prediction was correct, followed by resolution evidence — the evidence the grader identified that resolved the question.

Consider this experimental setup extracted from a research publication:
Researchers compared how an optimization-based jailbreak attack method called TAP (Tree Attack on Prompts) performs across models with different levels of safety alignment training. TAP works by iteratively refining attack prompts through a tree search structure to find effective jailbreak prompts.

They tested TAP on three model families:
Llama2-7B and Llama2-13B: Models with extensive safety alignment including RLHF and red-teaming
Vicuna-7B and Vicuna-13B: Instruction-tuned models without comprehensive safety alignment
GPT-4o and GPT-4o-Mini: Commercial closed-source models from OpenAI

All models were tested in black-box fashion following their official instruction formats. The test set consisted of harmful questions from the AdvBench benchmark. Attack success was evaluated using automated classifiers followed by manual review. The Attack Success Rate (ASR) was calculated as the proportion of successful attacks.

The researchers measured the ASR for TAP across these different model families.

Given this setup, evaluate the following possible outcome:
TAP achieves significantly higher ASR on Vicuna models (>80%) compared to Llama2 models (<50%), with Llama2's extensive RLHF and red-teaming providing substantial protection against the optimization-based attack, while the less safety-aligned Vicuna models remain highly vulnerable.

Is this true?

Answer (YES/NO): NO